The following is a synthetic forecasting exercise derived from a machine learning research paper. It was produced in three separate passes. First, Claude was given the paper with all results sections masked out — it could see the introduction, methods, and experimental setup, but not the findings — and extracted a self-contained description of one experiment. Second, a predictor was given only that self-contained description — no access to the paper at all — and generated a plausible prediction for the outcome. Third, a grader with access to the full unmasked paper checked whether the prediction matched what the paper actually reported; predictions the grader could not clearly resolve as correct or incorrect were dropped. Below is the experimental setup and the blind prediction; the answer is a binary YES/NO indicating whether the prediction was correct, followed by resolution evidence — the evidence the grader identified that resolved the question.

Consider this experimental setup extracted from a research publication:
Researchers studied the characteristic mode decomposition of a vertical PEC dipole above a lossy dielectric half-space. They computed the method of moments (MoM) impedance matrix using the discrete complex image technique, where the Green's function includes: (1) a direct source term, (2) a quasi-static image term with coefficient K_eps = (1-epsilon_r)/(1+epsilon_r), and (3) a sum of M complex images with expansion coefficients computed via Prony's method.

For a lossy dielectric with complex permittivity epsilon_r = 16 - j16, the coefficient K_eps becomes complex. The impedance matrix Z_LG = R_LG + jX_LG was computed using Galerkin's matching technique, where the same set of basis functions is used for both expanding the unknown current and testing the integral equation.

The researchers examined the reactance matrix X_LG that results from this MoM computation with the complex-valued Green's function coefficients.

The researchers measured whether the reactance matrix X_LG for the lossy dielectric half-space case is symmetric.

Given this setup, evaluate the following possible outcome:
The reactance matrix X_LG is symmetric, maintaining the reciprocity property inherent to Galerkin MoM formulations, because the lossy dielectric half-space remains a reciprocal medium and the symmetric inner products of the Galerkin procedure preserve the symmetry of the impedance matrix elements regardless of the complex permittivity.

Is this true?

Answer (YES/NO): YES